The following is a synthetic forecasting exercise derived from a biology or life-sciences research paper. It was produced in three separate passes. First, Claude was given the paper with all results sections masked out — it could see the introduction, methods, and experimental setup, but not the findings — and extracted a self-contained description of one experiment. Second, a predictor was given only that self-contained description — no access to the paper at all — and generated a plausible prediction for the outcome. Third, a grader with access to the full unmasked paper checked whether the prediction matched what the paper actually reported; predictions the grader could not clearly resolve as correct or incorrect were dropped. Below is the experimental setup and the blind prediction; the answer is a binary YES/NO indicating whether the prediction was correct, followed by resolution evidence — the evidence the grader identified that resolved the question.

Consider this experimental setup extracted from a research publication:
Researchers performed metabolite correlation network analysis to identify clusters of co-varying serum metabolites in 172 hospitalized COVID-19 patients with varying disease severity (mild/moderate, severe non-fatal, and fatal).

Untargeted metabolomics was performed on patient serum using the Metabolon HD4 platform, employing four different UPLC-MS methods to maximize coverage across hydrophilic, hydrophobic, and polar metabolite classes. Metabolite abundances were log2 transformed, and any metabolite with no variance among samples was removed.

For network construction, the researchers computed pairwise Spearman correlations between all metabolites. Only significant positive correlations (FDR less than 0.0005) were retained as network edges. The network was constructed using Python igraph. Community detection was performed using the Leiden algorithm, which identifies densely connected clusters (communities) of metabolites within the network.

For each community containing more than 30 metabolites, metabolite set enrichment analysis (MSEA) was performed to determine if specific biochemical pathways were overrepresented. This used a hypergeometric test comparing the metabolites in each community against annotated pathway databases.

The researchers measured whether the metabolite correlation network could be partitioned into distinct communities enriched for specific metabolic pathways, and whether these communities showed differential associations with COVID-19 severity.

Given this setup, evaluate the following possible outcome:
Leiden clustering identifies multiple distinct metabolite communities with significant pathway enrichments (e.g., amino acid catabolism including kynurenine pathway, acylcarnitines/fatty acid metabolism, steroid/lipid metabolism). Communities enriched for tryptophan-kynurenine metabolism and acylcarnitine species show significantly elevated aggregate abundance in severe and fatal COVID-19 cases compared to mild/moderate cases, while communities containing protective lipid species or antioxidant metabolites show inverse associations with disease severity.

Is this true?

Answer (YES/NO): NO